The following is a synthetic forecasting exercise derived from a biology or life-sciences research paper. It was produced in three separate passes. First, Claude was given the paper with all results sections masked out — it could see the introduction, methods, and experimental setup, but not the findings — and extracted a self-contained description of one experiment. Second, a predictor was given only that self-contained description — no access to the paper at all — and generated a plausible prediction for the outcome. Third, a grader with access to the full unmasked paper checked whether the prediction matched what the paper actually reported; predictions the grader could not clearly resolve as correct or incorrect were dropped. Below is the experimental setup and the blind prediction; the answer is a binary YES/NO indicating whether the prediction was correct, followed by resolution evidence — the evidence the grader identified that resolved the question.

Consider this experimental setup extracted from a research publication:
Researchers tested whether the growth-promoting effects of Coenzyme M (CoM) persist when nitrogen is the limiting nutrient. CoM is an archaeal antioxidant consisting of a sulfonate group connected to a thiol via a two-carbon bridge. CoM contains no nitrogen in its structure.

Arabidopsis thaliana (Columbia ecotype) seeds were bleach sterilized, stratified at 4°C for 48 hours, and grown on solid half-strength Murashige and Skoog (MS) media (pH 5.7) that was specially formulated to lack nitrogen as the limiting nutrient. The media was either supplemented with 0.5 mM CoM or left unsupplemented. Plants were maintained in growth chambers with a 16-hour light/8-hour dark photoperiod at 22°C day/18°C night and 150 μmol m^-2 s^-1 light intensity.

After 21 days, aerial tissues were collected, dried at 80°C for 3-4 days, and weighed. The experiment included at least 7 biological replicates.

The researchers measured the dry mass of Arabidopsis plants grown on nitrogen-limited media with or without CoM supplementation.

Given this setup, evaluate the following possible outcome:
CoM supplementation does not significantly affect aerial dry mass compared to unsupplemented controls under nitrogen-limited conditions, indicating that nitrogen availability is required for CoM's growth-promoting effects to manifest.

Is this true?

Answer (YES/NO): YES